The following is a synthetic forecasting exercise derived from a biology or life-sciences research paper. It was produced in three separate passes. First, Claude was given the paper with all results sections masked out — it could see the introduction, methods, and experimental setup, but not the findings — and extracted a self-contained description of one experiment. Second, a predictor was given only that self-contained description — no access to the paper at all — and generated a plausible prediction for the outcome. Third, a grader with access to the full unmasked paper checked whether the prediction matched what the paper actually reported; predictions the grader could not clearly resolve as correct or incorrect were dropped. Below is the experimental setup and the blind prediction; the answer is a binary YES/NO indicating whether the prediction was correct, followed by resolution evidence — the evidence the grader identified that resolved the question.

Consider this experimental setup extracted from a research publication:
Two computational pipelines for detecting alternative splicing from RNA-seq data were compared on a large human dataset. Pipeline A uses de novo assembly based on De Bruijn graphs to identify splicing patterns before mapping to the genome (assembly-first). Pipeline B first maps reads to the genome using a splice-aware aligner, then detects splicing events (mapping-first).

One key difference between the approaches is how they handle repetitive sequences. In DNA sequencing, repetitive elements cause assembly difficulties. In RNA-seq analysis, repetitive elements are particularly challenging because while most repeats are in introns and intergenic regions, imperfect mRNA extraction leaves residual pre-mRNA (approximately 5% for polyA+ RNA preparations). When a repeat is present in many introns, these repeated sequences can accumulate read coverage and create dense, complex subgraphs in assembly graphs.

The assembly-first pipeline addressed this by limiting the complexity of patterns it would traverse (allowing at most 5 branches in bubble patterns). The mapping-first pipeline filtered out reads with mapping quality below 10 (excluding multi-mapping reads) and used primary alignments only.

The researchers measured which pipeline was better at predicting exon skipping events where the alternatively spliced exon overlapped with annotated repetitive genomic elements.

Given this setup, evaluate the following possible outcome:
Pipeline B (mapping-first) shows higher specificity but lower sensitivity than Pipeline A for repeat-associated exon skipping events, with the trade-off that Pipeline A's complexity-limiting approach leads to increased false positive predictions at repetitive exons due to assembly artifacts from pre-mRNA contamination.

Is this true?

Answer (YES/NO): NO